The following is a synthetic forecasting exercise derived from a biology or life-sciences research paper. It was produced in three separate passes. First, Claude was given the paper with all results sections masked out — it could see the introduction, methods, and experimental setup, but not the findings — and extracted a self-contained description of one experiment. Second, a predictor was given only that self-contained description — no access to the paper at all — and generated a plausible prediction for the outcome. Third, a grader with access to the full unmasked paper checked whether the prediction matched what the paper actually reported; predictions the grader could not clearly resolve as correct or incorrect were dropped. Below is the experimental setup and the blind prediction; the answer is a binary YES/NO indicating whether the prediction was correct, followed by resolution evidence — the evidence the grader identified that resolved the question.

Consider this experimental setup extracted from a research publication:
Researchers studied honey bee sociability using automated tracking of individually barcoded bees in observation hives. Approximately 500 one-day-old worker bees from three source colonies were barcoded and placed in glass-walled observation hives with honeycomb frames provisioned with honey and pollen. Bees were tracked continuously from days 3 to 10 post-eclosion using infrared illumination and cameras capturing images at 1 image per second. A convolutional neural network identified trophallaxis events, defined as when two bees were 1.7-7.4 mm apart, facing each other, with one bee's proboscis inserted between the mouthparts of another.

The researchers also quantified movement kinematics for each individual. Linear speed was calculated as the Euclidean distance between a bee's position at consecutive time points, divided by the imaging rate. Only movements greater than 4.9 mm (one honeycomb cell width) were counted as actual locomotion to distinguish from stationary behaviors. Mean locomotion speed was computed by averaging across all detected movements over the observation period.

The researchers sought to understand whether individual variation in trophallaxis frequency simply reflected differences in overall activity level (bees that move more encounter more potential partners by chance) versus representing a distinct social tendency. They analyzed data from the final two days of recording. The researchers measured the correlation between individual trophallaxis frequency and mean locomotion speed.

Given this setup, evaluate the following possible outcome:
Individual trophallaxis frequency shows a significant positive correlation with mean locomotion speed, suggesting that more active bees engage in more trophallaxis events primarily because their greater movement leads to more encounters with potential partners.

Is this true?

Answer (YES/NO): NO